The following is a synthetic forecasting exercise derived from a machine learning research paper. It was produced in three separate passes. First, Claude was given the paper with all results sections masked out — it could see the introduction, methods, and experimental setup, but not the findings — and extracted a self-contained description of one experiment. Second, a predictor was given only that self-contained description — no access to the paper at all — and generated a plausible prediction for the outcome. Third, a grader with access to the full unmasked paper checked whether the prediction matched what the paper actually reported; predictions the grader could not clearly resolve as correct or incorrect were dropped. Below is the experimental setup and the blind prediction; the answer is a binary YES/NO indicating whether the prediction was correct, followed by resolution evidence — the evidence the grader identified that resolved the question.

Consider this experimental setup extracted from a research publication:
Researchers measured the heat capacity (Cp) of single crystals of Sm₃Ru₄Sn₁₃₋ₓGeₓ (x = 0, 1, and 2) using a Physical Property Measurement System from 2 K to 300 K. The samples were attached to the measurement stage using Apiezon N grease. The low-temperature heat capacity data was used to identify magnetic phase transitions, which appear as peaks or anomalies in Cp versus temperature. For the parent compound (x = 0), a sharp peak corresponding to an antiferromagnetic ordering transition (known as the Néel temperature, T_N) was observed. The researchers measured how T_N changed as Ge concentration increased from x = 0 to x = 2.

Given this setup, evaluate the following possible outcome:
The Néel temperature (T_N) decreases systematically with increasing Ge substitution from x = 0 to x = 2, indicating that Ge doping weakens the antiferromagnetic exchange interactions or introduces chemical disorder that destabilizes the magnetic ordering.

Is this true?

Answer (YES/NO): YES